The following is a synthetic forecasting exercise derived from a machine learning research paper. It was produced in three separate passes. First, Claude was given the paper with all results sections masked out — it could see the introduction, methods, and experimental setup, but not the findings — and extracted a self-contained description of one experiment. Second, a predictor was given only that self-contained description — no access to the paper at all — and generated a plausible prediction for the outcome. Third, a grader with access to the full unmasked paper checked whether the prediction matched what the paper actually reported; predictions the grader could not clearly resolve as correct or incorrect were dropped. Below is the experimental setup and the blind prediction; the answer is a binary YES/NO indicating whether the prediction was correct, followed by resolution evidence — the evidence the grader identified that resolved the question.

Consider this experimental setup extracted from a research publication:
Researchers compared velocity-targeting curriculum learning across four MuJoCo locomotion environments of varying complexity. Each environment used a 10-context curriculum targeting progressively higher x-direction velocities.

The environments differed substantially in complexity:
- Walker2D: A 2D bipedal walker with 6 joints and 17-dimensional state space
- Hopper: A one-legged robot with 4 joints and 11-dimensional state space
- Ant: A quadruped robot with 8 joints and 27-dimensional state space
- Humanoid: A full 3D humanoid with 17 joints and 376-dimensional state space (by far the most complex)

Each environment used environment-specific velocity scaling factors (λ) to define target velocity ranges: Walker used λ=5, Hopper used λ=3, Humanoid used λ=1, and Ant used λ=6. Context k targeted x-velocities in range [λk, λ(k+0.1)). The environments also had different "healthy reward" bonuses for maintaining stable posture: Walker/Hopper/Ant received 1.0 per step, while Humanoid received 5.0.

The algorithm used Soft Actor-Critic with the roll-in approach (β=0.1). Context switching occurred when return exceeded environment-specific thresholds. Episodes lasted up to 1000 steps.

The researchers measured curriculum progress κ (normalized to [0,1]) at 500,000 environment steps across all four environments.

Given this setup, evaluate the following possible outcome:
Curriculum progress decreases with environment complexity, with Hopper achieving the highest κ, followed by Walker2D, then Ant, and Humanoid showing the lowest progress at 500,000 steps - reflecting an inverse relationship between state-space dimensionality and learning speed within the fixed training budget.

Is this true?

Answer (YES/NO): NO